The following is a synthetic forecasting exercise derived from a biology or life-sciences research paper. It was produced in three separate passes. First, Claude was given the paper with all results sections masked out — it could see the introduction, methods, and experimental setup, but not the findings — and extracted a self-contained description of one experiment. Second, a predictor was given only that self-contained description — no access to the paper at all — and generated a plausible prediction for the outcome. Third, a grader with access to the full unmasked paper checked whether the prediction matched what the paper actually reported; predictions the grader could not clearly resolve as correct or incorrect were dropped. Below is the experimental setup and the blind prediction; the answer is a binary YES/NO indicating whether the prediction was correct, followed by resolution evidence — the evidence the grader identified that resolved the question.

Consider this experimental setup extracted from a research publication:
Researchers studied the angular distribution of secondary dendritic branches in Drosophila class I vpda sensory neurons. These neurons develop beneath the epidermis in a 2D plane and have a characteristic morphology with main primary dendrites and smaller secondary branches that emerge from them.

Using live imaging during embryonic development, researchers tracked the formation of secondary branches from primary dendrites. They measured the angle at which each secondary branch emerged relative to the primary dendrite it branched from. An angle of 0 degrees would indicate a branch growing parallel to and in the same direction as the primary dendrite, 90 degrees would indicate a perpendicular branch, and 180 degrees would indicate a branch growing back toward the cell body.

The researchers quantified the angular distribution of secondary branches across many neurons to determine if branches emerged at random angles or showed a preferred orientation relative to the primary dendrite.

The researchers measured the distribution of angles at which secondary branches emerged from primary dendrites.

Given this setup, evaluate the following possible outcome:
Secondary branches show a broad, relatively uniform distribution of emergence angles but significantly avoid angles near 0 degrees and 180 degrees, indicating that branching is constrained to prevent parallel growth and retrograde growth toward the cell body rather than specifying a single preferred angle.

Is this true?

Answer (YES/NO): NO